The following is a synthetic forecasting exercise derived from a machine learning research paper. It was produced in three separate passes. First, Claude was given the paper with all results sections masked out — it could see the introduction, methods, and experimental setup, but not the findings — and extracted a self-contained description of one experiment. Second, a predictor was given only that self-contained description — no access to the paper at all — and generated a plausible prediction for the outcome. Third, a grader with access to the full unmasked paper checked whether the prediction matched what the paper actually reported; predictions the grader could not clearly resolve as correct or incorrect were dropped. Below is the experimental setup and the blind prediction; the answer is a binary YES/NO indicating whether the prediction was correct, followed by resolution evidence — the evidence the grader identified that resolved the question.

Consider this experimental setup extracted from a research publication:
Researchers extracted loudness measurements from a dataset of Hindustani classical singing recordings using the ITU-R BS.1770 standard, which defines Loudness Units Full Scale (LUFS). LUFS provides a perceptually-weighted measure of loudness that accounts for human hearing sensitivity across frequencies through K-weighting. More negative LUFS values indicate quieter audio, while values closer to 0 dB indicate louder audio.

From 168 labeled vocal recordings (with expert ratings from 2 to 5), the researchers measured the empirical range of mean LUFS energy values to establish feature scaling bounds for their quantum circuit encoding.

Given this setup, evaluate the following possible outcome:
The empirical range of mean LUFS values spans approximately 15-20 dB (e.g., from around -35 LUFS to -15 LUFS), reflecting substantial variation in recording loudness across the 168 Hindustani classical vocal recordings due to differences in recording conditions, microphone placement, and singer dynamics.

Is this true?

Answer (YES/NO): NO